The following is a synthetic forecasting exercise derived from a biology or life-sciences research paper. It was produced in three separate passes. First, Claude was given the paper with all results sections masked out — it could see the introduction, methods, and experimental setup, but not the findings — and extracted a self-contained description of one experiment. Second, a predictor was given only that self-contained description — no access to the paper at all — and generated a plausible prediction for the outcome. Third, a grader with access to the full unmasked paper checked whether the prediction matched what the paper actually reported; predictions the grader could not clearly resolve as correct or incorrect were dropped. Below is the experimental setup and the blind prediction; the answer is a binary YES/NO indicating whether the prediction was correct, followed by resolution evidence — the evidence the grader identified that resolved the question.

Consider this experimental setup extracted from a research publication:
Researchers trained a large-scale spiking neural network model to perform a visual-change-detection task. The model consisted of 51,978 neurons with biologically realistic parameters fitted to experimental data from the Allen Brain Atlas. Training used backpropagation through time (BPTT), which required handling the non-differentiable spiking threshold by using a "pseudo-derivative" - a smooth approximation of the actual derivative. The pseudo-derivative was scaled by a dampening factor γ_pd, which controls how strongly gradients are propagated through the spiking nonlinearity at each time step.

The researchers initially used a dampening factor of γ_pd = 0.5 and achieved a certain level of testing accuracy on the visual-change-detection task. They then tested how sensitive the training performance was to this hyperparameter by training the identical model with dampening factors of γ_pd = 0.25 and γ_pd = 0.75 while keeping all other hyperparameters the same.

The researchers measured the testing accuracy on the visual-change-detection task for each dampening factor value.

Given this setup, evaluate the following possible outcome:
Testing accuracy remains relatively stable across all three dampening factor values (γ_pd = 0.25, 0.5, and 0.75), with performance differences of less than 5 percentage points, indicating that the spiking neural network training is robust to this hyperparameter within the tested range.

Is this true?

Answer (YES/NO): NO